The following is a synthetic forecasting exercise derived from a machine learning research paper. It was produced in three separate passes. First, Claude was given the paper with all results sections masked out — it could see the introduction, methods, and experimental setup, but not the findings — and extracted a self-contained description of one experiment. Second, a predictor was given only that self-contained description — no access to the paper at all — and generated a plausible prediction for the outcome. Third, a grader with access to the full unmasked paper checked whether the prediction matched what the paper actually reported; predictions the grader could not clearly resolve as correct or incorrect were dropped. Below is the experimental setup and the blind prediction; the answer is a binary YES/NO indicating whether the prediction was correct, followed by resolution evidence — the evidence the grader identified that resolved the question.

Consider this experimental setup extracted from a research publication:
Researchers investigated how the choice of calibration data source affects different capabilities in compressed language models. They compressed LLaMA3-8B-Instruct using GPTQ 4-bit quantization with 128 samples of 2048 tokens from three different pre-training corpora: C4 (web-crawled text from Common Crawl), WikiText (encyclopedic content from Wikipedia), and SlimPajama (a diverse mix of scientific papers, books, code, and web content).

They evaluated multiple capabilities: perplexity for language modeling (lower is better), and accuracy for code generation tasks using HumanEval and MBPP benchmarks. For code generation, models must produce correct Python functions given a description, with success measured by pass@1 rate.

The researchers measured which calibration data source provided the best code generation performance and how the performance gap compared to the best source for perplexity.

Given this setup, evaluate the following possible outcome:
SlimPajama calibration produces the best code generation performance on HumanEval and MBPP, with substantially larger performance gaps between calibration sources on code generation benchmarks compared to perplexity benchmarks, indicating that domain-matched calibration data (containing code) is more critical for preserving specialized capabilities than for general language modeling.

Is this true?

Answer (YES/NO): NO